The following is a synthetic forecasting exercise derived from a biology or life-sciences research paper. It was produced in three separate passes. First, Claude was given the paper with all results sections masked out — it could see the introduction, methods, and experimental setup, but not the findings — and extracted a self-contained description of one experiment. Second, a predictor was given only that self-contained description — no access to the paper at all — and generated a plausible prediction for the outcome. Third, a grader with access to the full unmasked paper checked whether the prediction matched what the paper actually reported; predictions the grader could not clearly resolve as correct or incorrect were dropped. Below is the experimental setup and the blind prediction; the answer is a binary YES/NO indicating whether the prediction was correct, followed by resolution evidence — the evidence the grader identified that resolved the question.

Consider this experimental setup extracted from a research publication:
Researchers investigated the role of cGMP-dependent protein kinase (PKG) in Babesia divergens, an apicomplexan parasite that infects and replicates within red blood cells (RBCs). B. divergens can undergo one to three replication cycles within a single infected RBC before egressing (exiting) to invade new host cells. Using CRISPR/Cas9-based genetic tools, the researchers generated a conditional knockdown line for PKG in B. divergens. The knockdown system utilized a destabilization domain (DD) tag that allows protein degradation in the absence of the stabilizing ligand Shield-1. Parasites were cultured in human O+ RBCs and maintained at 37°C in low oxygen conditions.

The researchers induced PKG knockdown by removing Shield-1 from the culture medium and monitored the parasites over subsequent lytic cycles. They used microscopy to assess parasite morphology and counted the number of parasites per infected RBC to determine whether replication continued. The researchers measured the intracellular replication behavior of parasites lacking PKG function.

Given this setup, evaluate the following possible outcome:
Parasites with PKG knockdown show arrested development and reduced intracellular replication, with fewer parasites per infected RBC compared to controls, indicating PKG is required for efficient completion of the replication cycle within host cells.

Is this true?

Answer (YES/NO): NO